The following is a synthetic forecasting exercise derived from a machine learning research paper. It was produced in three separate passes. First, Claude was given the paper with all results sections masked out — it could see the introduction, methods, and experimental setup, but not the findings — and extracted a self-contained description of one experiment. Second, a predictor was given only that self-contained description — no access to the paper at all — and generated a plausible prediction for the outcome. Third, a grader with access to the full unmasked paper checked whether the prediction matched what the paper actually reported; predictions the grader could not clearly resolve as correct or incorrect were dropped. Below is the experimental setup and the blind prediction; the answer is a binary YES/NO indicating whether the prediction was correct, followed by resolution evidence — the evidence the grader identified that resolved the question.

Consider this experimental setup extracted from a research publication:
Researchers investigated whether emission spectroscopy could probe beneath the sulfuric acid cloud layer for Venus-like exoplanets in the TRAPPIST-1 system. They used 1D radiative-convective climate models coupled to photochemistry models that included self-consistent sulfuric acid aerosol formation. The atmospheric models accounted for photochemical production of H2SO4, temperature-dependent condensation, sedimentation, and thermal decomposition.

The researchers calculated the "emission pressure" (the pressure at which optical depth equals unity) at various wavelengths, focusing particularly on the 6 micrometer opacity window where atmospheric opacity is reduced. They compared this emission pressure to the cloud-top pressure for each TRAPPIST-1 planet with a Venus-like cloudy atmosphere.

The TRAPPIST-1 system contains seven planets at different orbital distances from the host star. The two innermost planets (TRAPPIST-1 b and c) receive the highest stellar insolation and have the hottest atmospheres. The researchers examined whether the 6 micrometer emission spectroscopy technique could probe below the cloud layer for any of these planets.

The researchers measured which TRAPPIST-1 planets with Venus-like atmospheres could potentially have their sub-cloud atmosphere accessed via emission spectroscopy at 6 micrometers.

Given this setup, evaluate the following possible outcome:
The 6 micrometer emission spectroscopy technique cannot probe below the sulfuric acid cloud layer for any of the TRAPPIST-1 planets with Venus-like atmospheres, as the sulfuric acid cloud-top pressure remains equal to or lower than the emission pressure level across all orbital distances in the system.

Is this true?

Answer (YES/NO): NO